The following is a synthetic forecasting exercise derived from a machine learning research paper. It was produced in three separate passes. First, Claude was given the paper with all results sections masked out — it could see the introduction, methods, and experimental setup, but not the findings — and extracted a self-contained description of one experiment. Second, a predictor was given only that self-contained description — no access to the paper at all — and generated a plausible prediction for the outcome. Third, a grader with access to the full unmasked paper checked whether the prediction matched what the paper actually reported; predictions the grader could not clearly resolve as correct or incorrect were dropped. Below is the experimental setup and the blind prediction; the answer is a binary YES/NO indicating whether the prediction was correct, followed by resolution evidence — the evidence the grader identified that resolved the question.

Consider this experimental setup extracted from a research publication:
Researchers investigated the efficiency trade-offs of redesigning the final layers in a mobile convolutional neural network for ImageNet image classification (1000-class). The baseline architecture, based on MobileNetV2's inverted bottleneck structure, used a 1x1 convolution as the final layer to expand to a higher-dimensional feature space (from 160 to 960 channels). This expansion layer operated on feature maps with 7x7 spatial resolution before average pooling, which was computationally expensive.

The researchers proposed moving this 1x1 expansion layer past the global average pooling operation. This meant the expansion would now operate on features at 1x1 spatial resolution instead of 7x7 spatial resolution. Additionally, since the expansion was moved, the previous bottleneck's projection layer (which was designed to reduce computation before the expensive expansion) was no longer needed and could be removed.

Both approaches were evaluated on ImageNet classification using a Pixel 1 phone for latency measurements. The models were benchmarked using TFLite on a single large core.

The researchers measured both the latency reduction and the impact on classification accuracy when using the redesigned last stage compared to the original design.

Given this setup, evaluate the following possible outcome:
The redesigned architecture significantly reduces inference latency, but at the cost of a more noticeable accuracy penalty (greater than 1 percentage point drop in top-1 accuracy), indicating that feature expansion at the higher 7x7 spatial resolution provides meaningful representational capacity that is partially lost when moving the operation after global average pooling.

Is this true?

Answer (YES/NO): NO